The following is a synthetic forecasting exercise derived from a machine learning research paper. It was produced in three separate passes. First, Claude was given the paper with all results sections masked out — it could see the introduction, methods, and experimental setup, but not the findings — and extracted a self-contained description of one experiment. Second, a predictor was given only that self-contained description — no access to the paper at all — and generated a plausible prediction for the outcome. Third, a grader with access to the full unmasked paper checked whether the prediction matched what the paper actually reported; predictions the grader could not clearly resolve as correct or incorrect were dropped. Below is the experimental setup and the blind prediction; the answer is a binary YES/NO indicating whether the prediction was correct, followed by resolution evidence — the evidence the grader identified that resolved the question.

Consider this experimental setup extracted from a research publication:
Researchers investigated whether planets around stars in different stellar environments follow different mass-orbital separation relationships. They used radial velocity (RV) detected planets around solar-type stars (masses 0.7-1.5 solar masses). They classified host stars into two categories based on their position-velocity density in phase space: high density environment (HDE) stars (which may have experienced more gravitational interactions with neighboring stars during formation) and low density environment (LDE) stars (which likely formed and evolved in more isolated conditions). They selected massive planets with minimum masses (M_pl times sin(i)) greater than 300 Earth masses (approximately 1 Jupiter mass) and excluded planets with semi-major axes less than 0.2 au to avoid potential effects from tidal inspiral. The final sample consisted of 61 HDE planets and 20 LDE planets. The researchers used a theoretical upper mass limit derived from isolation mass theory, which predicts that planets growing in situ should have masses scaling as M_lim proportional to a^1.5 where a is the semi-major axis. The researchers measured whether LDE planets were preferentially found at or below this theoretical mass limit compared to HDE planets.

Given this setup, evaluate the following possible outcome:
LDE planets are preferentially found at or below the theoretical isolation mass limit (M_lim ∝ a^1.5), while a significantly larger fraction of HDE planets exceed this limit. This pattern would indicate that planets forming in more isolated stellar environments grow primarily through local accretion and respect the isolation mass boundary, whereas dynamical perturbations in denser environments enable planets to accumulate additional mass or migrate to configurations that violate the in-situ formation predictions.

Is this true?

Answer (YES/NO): YES